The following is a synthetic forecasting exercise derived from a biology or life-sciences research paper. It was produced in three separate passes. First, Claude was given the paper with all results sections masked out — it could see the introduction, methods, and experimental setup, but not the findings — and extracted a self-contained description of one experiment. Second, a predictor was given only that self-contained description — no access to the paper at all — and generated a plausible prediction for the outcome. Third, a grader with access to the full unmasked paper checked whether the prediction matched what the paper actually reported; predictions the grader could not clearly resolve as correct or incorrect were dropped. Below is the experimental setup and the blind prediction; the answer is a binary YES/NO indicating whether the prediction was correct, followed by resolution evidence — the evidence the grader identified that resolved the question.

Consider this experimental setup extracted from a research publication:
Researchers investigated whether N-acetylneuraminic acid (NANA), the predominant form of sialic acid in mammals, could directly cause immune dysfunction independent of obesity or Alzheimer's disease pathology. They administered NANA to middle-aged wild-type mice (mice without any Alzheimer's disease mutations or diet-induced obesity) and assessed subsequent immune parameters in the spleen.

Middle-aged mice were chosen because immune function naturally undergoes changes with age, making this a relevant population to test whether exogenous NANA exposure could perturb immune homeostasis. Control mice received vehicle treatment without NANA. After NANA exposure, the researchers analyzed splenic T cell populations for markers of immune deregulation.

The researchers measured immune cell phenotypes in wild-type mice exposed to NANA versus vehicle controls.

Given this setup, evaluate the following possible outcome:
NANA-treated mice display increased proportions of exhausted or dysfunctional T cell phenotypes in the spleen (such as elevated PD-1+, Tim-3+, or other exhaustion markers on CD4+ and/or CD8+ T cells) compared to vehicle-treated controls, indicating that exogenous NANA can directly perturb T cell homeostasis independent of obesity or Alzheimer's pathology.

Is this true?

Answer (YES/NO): YES